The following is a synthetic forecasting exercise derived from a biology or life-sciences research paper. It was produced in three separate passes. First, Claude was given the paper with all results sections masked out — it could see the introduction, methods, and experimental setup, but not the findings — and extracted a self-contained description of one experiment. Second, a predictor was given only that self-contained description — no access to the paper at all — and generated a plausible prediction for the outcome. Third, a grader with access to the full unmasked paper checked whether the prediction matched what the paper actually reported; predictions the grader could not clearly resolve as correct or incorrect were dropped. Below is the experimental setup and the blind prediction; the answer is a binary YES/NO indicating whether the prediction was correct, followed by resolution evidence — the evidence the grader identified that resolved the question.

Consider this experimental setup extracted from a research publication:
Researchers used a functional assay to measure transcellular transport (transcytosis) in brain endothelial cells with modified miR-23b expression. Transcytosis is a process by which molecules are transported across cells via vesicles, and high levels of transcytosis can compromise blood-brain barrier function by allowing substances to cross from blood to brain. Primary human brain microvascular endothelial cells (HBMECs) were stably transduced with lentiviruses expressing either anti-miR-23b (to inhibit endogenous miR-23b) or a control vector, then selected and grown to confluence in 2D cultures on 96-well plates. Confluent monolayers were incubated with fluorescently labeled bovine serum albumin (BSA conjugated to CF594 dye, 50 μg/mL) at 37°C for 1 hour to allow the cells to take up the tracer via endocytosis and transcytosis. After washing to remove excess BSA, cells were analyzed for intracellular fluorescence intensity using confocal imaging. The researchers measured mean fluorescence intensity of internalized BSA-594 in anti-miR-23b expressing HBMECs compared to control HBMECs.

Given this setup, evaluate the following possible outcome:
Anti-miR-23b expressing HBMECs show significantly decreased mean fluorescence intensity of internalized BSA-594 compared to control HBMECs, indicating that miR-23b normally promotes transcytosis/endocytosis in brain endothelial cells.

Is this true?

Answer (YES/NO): YES